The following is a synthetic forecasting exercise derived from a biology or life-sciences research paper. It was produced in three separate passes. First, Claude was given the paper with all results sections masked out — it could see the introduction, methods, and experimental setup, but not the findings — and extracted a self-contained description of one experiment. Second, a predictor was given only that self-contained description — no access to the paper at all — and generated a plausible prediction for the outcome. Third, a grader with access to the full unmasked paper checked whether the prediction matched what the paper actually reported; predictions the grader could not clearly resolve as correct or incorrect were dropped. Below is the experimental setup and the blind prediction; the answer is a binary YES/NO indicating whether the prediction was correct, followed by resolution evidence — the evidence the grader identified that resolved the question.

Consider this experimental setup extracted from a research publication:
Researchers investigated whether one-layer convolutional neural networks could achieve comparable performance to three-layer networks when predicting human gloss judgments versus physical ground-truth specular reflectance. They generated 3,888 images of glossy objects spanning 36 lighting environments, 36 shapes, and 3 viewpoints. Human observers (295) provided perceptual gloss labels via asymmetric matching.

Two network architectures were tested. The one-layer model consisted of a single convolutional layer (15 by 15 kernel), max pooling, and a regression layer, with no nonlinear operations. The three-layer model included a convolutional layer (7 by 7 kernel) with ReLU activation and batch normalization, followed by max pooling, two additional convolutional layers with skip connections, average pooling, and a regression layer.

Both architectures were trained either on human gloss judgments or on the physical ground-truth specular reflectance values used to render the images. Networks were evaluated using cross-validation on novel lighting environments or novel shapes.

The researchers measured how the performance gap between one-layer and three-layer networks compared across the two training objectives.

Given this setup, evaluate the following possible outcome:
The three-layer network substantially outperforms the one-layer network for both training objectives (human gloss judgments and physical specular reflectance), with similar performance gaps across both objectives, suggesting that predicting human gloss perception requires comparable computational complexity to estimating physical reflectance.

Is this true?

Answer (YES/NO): NO